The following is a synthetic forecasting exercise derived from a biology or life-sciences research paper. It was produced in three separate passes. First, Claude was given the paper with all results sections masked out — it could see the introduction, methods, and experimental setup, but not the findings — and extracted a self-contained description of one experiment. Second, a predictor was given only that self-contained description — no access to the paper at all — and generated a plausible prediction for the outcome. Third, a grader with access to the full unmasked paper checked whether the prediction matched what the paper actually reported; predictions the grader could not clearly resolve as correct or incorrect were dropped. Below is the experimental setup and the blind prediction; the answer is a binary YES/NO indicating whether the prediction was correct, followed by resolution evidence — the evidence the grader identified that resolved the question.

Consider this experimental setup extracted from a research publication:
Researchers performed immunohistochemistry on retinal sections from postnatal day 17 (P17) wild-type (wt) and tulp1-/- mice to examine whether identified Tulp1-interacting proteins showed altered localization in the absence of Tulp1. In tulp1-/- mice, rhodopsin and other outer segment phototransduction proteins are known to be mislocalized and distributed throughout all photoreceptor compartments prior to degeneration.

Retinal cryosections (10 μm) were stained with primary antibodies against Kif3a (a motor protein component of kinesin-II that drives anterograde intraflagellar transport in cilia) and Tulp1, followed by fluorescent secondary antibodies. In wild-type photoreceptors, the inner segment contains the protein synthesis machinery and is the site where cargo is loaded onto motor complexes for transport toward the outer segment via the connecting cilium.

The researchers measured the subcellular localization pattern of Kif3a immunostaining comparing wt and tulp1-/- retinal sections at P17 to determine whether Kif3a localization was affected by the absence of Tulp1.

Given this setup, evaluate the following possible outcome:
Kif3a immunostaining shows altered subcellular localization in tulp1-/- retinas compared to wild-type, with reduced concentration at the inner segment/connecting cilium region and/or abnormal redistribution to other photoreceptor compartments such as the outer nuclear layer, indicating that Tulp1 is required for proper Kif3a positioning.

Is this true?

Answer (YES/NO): NO